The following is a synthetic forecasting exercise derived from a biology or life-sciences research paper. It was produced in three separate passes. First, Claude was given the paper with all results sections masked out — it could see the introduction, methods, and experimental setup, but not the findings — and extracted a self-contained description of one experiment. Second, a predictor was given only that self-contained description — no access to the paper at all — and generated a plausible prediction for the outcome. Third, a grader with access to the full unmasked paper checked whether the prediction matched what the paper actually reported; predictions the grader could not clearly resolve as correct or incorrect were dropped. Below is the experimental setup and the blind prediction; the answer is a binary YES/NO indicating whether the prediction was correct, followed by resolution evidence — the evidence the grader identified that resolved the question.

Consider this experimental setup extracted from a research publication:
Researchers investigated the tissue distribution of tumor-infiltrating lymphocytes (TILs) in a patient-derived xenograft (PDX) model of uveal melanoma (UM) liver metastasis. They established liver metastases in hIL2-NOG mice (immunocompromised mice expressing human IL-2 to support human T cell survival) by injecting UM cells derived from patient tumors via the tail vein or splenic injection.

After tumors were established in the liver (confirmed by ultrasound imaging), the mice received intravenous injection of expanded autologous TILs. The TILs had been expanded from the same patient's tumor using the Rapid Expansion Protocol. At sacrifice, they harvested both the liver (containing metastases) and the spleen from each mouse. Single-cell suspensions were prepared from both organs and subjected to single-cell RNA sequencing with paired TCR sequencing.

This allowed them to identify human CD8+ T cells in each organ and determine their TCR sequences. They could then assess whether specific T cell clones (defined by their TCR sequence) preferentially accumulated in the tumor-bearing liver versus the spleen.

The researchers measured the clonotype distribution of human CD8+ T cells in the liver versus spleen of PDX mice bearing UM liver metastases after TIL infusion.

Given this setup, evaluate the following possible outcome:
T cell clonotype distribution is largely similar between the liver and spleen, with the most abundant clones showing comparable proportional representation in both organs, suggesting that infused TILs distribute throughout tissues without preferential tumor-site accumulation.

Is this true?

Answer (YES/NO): NO